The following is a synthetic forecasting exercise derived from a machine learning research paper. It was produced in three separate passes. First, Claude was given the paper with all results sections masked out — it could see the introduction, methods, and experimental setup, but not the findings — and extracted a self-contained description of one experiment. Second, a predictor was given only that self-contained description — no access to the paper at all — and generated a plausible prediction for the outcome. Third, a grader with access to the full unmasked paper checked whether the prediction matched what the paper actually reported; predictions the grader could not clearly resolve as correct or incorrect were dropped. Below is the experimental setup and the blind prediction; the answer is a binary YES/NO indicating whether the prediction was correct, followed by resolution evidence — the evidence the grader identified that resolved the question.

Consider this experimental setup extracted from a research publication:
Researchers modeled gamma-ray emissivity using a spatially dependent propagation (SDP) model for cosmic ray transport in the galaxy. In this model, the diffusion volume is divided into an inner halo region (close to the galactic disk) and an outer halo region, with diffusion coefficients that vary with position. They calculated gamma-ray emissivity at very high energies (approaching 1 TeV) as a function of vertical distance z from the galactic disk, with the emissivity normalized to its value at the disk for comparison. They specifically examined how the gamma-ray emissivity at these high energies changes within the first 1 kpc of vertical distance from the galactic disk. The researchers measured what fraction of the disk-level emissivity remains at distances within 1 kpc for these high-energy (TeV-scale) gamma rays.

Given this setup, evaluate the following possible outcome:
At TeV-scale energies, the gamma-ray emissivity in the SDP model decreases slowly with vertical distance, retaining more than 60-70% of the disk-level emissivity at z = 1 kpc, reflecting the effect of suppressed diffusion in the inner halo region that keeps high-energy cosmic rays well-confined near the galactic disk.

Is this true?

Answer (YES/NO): NO